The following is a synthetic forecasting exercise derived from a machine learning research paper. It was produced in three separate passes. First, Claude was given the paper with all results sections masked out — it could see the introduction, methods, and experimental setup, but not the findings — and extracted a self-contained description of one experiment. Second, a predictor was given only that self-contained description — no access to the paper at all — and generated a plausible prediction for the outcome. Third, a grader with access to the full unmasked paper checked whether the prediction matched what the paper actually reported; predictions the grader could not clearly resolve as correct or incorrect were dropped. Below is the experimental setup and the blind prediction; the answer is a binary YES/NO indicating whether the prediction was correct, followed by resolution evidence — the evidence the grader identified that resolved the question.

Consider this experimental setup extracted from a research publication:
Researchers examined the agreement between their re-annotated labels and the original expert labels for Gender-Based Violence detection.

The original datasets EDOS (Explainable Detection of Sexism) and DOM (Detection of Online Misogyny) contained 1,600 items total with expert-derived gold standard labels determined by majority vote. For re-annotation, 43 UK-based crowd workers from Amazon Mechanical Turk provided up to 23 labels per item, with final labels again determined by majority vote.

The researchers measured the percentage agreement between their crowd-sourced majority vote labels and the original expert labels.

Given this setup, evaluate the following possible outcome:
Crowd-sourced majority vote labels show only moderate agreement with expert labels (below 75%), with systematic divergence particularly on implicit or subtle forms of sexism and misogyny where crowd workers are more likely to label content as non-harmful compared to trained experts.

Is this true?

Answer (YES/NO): NO